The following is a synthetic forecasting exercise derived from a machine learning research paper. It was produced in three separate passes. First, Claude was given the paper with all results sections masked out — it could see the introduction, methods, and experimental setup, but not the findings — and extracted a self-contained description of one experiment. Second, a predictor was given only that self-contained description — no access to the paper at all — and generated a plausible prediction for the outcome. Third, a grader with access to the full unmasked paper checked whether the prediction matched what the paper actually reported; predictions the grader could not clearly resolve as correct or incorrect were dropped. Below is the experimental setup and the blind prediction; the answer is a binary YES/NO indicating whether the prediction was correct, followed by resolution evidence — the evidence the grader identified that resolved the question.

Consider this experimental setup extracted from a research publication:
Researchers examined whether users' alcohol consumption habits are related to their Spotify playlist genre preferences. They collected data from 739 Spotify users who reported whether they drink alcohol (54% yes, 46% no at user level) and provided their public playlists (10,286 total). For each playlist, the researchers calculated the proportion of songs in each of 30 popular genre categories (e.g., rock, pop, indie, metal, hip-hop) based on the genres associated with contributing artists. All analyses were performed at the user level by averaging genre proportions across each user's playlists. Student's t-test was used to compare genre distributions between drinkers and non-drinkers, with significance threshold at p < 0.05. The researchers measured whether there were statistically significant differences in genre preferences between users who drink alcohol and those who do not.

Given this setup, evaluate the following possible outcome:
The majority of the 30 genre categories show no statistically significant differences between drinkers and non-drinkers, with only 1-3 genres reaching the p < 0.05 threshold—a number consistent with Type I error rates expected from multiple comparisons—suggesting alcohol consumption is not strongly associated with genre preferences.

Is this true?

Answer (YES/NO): NO